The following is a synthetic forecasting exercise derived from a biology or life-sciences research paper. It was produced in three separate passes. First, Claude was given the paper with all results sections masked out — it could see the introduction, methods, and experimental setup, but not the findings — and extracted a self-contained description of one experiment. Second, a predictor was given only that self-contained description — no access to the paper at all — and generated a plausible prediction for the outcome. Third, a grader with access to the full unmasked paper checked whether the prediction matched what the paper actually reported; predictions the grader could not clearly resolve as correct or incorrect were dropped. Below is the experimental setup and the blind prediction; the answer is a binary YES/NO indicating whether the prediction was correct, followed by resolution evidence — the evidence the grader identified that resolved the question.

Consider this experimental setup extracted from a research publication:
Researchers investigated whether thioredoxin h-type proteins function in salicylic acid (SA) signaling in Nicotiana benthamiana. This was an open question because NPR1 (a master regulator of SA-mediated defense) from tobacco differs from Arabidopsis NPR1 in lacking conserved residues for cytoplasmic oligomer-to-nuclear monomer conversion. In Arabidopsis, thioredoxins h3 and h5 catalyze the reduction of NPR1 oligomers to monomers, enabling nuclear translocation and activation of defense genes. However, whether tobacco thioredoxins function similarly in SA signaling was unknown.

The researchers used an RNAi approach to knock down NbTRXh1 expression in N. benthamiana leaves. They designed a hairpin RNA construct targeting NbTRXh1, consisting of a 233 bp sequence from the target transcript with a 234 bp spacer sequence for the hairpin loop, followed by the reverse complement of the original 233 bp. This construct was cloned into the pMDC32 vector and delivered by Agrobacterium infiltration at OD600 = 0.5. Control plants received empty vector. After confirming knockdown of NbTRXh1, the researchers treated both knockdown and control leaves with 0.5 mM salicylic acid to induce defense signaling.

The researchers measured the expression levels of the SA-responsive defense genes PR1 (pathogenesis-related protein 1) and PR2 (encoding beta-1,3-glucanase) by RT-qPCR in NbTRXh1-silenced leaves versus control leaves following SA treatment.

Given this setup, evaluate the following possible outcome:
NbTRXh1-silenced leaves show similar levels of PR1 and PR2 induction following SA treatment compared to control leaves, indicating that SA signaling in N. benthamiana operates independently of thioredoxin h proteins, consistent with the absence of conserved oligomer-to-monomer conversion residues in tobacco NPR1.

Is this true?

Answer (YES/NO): NO